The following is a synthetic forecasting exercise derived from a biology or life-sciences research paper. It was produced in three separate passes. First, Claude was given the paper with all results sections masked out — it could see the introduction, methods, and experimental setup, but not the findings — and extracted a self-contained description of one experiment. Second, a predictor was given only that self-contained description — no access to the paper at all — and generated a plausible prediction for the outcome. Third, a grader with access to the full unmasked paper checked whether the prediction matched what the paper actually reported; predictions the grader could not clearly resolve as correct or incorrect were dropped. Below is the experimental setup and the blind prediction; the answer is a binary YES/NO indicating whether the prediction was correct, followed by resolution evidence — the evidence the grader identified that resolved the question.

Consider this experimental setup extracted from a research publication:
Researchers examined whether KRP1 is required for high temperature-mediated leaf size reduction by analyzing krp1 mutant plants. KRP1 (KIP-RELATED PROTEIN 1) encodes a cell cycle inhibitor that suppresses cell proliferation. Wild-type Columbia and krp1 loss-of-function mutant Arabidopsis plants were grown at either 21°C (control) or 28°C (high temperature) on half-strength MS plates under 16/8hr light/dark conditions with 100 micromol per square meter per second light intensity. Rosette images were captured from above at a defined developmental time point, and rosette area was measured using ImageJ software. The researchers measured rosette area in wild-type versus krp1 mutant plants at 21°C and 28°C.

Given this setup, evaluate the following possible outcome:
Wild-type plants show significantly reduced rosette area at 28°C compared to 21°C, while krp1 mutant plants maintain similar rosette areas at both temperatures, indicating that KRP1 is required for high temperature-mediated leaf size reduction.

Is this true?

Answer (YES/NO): YES